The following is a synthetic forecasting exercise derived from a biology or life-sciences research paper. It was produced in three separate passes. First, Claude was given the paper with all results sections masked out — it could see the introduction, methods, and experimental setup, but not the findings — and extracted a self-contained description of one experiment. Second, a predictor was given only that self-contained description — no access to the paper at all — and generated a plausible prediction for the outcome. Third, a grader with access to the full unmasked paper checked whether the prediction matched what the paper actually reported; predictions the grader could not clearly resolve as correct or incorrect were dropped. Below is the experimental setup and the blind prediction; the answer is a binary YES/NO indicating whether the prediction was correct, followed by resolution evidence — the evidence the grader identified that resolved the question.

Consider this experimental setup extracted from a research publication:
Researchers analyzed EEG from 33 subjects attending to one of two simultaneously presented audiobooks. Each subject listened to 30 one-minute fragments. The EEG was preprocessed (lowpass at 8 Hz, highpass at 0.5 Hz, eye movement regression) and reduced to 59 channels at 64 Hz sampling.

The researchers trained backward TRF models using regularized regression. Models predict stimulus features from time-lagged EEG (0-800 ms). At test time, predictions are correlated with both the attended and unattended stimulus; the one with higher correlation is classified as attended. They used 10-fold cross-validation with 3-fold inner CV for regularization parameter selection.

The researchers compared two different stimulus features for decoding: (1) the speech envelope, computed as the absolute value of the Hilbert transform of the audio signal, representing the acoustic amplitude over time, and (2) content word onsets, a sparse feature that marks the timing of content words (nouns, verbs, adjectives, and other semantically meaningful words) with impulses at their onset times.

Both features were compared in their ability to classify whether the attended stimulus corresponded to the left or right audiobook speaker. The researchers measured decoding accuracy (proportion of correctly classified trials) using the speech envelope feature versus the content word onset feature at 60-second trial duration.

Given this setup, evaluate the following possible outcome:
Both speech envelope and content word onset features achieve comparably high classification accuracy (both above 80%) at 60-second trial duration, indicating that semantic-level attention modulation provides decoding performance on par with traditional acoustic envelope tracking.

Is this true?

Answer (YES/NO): NO